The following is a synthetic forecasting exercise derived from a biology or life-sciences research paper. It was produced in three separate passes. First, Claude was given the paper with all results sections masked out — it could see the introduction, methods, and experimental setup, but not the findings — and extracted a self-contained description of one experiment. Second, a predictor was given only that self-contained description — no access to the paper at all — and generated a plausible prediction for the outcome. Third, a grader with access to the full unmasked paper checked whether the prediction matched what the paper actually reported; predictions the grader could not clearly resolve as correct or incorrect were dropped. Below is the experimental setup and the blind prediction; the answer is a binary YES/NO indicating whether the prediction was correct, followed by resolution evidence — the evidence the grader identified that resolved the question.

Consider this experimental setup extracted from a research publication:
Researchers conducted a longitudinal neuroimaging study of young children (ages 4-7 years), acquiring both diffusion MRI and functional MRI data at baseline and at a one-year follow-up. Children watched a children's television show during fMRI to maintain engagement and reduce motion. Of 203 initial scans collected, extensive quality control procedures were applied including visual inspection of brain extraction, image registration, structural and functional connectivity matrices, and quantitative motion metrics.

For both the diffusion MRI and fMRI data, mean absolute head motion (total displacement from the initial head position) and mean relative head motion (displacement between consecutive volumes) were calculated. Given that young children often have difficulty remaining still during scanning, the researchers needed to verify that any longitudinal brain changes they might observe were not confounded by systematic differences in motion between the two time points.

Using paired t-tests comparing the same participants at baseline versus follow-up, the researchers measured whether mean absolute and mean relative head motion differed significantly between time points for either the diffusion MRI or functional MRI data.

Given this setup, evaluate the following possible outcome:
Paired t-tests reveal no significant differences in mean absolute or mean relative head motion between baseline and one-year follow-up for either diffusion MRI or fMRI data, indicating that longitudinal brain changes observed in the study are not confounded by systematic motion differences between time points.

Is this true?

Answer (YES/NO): YES